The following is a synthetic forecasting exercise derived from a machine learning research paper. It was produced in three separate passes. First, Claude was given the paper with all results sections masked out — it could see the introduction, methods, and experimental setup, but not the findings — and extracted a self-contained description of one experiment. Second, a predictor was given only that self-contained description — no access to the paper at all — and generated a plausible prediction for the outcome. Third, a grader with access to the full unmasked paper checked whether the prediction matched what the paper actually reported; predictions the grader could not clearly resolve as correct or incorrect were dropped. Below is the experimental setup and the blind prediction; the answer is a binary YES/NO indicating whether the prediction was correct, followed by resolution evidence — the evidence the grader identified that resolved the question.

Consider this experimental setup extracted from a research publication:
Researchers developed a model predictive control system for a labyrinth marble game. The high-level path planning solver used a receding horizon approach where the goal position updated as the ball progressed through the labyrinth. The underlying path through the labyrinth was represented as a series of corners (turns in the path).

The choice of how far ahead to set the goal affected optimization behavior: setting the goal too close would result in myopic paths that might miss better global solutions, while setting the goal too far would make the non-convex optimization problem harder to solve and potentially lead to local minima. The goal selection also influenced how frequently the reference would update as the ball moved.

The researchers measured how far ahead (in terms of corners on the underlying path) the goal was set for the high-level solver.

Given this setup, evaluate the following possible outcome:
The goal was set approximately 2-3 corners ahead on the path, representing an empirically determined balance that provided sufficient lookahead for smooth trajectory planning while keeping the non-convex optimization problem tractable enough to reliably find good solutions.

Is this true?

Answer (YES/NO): YES